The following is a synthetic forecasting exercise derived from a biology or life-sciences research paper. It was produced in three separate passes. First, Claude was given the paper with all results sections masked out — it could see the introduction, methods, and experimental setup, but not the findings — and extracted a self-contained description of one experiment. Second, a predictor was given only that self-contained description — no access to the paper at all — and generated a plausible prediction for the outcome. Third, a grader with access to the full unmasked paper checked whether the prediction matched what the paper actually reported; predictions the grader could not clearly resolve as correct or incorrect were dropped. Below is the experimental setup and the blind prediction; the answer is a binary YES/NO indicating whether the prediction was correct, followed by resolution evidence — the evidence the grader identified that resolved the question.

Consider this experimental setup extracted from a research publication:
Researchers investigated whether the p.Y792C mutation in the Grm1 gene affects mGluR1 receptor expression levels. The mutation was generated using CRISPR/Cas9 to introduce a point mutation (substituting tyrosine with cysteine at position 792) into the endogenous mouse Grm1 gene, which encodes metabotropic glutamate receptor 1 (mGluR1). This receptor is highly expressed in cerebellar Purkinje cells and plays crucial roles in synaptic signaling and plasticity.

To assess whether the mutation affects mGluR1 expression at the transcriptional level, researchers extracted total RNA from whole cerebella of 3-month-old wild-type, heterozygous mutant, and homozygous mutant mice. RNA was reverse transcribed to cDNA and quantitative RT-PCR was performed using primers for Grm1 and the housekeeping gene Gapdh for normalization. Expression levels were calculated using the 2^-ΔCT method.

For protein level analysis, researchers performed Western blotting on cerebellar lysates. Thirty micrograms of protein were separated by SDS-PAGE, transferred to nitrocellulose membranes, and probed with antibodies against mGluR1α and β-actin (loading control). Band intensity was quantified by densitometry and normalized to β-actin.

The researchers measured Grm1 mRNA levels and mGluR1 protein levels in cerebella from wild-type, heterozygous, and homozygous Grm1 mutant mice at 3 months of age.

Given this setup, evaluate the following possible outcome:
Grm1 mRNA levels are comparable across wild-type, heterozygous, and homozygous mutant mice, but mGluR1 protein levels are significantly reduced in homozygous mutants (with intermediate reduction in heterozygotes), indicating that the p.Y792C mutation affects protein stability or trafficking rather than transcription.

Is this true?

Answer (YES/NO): NO